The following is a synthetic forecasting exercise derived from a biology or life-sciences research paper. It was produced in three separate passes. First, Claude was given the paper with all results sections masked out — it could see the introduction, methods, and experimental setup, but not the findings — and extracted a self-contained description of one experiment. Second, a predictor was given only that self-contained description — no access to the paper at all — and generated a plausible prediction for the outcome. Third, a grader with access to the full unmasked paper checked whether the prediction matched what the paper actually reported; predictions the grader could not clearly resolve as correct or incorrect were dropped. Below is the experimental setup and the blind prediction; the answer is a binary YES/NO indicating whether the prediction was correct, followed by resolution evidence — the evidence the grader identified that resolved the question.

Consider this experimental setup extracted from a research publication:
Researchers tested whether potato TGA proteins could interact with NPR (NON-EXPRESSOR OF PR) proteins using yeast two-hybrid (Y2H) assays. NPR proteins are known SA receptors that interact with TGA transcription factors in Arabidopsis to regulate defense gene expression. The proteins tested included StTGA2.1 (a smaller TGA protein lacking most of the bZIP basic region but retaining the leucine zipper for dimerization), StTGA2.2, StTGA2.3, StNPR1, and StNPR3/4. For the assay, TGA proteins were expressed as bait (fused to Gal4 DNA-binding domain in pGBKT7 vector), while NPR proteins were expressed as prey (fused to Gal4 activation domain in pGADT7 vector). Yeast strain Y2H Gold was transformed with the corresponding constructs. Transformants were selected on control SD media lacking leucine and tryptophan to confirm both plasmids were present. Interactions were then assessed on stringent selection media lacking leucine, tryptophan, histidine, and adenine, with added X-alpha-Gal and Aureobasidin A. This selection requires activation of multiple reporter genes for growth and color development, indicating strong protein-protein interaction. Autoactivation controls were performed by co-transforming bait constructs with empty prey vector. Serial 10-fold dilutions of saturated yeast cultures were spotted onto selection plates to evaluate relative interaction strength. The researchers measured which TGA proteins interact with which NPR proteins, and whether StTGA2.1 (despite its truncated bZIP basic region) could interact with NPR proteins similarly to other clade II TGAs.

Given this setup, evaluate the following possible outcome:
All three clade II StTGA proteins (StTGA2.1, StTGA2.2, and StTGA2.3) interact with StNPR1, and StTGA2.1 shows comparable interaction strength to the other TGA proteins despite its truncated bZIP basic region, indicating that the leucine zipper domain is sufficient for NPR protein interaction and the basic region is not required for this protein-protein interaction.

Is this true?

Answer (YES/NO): YES